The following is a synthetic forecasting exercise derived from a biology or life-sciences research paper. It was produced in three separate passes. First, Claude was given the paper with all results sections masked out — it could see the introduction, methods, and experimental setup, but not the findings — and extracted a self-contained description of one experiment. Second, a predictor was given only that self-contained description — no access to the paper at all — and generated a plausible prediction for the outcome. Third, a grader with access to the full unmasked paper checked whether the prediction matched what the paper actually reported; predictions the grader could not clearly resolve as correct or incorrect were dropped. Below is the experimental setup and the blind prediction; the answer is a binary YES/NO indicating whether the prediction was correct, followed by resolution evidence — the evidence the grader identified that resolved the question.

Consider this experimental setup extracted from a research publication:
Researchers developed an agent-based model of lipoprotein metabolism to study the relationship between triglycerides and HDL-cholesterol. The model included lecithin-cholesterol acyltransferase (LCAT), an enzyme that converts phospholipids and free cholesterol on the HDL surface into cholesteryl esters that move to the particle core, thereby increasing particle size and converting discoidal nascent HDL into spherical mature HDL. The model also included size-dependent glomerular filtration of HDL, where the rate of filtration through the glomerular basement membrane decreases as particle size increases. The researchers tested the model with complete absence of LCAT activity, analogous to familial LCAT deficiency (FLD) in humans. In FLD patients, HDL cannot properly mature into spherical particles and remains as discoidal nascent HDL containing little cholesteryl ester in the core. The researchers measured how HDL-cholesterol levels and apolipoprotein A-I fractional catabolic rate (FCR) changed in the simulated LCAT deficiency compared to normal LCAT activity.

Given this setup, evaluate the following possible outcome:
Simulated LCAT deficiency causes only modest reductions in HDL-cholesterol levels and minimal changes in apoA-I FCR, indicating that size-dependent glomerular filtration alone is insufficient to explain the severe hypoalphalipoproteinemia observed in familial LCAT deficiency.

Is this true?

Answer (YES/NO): NO